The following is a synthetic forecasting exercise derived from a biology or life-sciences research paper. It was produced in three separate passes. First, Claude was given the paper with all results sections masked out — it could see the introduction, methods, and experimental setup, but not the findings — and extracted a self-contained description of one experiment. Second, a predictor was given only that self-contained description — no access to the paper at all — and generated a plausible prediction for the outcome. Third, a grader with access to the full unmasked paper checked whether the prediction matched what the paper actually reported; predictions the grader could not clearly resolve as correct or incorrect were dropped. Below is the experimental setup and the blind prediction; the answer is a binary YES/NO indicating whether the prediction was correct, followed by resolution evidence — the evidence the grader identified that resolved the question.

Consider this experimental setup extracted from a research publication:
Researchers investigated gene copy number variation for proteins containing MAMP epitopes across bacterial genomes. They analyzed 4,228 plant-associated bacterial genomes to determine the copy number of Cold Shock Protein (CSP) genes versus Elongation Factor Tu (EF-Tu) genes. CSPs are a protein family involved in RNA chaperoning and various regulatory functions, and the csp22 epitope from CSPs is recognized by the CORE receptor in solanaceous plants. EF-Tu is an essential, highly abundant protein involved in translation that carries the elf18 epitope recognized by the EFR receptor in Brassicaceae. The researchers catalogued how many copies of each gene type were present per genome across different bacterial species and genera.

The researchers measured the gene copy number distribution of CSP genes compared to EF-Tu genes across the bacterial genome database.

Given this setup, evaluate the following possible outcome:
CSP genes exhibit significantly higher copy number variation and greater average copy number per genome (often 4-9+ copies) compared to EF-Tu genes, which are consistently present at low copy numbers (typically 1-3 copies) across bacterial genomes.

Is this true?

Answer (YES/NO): YES